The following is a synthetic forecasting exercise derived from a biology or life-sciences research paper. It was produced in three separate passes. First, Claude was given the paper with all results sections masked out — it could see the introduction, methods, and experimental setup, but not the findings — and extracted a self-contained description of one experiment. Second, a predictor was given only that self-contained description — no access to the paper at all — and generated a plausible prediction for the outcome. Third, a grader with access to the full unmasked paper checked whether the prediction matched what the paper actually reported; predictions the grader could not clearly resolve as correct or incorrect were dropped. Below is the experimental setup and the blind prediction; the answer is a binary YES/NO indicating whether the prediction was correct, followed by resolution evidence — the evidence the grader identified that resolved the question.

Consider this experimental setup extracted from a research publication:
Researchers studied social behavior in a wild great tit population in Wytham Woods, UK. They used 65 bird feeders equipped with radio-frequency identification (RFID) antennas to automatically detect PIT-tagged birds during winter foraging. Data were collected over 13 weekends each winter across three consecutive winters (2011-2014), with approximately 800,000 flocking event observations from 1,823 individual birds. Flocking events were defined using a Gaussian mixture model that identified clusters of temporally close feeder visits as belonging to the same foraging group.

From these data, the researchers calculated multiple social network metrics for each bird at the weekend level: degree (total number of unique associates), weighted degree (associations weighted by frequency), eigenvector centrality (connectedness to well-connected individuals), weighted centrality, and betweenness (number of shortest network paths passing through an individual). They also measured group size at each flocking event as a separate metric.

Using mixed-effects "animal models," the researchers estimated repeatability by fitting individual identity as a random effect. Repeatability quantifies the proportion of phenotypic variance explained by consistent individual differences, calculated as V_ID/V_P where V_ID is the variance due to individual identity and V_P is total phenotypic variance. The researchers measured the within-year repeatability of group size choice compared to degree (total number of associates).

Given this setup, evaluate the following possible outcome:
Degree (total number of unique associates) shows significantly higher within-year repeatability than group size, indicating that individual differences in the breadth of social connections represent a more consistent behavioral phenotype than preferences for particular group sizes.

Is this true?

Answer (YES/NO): YES